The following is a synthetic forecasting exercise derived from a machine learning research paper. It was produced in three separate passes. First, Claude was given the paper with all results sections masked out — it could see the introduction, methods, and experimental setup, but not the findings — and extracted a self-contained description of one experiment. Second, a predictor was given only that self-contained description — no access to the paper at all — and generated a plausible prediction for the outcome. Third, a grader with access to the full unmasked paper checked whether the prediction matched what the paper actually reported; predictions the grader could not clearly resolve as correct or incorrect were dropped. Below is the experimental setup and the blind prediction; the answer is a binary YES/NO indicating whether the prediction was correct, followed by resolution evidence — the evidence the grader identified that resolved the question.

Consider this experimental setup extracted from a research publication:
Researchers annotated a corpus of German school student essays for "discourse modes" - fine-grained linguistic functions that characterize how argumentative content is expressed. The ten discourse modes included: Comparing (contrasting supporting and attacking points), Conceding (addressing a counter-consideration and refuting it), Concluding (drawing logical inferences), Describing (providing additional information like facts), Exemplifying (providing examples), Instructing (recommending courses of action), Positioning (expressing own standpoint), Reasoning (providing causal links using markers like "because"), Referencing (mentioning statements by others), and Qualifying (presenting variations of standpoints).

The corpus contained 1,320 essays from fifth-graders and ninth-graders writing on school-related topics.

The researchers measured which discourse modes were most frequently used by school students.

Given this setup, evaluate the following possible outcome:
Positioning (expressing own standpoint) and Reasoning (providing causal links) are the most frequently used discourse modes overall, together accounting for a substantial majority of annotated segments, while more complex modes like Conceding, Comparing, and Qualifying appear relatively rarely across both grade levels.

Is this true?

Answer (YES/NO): NO